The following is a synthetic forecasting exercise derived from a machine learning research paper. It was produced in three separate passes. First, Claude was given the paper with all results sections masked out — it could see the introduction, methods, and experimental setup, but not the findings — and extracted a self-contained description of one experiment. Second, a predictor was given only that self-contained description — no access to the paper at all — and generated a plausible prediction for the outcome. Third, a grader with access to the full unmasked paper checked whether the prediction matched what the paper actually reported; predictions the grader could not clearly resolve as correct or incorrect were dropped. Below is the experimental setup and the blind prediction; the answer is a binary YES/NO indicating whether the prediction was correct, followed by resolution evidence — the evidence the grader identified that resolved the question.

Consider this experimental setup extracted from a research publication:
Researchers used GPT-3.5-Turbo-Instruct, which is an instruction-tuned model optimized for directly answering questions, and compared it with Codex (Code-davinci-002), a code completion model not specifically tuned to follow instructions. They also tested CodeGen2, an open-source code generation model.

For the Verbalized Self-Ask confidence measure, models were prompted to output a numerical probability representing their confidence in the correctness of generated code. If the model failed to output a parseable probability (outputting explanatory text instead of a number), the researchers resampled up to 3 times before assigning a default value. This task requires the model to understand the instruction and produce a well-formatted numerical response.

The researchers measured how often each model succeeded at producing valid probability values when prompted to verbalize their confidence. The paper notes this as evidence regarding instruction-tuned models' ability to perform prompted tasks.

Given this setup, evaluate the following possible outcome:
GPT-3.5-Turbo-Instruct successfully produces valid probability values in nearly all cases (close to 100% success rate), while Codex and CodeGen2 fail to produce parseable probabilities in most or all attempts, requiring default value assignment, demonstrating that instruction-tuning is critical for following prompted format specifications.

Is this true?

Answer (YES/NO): NO